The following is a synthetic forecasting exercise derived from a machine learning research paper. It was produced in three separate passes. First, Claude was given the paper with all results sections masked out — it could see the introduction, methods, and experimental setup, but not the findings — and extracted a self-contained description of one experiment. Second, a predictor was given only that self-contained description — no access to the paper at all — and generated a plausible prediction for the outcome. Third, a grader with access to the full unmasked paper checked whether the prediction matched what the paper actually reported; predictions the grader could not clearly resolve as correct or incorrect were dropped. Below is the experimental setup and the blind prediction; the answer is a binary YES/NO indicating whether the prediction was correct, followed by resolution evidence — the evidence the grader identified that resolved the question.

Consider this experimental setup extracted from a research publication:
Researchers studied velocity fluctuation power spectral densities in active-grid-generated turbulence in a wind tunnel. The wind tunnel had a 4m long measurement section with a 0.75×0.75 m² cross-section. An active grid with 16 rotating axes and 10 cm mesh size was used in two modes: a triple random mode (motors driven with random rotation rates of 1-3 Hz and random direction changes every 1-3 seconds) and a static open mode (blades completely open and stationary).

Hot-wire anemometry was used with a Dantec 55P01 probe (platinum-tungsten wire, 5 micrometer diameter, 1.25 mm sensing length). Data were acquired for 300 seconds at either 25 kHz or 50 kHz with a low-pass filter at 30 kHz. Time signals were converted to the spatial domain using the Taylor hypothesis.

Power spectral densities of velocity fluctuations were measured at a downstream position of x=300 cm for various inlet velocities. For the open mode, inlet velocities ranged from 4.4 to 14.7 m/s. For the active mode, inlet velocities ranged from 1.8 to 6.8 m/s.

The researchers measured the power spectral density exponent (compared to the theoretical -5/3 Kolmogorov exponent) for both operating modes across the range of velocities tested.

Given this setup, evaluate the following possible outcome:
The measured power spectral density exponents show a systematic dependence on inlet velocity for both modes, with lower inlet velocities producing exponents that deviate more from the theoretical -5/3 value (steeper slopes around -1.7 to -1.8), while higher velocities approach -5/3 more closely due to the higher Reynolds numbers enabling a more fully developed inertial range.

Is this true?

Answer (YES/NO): NO